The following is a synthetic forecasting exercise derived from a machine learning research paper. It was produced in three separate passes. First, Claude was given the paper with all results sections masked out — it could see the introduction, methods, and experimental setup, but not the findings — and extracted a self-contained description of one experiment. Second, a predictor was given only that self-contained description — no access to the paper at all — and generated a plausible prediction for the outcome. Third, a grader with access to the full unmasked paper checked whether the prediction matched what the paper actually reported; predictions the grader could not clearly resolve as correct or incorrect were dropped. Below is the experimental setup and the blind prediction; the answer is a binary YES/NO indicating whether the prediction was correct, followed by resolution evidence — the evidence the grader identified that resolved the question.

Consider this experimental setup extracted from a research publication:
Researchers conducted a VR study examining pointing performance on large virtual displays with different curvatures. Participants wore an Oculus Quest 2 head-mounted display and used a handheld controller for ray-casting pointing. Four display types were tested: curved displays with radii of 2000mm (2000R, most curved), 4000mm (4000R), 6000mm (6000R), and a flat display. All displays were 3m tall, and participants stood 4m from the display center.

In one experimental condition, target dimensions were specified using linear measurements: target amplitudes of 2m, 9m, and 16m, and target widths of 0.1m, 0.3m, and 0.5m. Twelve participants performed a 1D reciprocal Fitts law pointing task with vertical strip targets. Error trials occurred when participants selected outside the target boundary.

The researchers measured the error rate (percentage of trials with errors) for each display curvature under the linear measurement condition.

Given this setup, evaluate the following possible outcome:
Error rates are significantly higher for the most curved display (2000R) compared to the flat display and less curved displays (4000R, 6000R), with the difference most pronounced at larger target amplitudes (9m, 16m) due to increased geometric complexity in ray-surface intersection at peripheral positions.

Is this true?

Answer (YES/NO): NO